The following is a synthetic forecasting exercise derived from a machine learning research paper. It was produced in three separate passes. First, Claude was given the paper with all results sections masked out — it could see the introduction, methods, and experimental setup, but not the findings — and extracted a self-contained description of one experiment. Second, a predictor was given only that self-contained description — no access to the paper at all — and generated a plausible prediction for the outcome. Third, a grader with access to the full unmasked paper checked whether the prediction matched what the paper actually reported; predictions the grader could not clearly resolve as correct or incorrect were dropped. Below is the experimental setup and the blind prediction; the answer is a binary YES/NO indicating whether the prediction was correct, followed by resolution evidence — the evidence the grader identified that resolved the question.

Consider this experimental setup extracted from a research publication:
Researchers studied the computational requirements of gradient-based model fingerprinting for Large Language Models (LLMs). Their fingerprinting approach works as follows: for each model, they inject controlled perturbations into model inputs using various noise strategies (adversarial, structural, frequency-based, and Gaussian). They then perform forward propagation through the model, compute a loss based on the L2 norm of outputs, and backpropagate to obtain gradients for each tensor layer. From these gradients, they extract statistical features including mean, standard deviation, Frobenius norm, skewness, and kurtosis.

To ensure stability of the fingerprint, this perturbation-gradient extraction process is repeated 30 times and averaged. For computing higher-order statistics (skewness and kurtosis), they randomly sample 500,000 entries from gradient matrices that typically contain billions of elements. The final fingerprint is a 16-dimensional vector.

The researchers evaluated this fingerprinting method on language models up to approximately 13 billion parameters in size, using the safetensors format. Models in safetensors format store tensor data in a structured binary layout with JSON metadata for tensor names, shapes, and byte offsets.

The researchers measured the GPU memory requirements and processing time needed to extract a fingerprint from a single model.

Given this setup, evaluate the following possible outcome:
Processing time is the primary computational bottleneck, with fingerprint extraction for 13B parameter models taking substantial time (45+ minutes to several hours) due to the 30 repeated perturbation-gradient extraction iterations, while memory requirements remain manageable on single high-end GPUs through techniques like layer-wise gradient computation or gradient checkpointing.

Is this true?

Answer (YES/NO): NO